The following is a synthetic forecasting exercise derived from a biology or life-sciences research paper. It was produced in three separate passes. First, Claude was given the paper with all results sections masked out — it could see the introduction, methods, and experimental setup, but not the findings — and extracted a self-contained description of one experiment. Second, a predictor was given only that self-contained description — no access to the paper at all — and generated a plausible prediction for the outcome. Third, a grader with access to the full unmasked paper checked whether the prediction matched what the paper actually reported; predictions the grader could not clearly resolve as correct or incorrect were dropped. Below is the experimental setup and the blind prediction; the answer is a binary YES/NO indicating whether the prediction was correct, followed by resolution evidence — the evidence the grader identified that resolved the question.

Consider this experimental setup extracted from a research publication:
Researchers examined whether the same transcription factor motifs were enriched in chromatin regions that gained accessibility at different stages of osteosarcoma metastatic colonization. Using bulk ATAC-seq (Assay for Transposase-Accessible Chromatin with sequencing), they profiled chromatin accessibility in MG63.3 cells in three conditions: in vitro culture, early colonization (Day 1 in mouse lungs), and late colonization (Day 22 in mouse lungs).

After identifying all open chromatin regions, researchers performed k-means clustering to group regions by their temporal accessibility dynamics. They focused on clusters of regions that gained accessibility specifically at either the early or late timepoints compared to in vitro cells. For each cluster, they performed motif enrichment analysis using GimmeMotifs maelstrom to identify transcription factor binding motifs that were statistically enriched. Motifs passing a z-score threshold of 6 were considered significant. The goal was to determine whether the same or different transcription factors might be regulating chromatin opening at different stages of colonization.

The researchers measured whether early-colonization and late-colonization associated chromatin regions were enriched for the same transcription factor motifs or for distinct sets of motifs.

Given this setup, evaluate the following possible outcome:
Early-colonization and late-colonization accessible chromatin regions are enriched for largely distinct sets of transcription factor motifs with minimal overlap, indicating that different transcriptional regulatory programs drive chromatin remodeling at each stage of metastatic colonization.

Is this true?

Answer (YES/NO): YES